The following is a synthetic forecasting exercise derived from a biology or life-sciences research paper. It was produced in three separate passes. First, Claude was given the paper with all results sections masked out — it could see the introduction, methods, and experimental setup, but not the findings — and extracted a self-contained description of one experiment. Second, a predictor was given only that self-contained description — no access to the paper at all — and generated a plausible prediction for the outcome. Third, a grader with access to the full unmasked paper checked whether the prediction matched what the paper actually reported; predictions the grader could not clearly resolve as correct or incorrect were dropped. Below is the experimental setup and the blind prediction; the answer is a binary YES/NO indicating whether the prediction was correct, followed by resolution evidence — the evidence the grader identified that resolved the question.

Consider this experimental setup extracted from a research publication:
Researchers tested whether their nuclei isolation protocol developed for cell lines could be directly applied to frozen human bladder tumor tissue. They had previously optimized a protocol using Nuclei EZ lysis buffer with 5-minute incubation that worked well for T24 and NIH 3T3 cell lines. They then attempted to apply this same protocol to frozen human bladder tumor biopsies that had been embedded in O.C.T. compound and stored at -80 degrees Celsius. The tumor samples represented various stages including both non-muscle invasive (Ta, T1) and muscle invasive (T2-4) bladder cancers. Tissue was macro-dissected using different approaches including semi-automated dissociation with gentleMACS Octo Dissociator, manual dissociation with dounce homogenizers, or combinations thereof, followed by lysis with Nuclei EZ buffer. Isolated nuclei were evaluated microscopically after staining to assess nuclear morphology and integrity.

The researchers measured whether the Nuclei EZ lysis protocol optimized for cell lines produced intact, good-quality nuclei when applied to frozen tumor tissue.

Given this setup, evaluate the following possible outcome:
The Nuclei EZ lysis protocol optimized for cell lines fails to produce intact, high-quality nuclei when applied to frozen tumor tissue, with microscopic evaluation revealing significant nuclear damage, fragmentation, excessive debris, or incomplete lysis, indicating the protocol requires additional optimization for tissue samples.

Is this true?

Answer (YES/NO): YES